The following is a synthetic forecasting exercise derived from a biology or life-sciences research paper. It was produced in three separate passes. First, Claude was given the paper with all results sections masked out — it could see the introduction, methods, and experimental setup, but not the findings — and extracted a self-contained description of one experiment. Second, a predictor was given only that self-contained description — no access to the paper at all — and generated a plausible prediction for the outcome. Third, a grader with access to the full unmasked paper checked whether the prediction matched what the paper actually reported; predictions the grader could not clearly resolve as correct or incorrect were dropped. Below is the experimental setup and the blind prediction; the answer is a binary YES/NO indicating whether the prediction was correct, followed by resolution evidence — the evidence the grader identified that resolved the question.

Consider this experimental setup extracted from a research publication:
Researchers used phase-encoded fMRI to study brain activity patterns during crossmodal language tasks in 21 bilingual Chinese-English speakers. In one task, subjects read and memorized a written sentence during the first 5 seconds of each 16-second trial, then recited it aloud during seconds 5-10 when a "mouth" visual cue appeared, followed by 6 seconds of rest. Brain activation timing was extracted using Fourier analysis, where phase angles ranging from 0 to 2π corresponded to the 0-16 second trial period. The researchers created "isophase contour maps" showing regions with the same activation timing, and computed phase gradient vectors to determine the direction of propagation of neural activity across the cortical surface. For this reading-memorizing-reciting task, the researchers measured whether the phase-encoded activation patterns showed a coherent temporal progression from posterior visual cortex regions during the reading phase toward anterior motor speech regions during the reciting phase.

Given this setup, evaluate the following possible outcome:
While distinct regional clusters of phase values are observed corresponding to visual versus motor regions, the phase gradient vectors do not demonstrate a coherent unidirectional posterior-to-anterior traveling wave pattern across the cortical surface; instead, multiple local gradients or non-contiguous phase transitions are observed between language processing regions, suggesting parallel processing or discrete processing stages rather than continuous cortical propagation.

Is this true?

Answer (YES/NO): NO